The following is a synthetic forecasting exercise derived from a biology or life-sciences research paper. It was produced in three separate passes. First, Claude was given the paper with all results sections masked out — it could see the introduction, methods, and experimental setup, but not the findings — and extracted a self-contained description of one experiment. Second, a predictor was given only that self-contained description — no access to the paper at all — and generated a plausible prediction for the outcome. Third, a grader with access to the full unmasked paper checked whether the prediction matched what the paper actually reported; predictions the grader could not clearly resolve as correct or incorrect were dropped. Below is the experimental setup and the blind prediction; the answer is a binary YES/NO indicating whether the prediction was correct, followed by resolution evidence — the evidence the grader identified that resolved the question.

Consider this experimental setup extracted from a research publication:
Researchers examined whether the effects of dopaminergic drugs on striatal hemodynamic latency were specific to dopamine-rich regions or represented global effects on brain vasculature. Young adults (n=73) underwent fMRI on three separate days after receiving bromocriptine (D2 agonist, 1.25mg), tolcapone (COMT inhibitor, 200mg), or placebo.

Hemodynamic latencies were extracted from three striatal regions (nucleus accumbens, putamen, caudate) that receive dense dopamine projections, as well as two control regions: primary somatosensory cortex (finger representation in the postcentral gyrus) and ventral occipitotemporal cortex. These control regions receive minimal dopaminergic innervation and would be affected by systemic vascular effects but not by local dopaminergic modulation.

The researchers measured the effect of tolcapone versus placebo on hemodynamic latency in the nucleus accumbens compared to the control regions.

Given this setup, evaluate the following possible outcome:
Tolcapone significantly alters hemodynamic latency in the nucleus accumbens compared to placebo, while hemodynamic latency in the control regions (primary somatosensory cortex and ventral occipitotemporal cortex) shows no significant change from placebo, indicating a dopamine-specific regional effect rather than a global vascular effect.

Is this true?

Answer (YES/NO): NO